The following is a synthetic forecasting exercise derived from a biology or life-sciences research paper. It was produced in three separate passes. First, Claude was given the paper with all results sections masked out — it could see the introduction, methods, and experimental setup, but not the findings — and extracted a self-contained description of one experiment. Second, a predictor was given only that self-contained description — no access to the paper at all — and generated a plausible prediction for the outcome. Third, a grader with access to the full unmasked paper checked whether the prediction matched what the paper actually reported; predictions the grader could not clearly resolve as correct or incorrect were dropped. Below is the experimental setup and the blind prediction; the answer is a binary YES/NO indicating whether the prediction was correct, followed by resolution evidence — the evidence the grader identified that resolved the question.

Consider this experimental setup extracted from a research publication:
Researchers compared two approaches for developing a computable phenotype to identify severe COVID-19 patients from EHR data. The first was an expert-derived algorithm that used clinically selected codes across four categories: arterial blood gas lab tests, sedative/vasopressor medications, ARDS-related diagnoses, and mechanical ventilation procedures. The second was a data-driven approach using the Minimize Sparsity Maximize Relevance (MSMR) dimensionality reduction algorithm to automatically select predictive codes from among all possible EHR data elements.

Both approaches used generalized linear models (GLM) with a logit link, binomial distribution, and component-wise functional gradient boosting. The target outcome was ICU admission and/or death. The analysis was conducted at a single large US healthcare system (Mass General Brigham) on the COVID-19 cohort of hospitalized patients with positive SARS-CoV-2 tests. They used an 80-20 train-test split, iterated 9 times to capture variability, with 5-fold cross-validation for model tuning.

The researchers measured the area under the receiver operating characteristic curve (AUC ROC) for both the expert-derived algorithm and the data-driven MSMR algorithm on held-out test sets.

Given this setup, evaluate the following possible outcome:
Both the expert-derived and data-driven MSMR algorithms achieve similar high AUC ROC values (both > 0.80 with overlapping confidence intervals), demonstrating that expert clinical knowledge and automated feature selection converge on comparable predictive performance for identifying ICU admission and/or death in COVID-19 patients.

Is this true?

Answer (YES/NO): NO